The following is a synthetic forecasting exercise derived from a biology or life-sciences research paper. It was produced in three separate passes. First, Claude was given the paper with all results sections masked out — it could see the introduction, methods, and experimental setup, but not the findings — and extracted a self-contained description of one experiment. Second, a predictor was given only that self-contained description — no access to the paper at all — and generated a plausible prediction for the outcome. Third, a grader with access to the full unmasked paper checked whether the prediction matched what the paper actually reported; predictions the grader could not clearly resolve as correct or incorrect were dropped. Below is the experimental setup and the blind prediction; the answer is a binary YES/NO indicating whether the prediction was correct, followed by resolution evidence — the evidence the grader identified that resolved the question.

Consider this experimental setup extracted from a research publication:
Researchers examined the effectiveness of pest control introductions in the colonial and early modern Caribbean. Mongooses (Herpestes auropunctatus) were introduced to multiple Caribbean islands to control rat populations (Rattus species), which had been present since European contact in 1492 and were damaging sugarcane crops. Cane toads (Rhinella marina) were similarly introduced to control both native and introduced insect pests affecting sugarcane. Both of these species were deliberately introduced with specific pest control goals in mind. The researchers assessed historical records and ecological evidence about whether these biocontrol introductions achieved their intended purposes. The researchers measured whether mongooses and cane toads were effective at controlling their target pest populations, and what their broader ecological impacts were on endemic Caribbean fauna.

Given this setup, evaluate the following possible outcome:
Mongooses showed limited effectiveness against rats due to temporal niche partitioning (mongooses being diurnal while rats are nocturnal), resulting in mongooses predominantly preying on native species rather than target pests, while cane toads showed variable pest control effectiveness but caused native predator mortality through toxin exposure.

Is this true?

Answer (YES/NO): NO